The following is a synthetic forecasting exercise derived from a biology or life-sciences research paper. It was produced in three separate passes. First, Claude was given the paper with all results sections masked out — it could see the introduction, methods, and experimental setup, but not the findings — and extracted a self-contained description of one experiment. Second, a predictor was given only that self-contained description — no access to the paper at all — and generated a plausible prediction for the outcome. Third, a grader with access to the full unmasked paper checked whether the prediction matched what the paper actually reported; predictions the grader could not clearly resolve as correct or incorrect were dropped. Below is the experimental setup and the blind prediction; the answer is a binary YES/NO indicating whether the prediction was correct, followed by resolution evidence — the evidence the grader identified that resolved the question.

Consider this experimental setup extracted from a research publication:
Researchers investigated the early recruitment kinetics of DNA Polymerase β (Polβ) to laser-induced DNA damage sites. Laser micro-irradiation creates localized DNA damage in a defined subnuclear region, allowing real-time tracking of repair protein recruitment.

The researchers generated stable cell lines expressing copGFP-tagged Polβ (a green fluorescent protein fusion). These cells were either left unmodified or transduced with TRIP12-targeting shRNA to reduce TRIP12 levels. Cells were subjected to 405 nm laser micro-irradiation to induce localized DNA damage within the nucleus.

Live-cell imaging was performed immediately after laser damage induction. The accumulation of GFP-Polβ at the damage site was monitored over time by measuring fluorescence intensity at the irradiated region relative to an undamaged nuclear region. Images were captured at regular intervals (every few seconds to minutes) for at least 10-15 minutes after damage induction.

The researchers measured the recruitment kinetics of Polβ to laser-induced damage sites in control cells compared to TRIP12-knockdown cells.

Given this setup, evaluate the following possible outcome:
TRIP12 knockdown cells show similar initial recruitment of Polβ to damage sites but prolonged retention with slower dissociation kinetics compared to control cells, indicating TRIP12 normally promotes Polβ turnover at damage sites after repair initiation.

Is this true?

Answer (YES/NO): NO